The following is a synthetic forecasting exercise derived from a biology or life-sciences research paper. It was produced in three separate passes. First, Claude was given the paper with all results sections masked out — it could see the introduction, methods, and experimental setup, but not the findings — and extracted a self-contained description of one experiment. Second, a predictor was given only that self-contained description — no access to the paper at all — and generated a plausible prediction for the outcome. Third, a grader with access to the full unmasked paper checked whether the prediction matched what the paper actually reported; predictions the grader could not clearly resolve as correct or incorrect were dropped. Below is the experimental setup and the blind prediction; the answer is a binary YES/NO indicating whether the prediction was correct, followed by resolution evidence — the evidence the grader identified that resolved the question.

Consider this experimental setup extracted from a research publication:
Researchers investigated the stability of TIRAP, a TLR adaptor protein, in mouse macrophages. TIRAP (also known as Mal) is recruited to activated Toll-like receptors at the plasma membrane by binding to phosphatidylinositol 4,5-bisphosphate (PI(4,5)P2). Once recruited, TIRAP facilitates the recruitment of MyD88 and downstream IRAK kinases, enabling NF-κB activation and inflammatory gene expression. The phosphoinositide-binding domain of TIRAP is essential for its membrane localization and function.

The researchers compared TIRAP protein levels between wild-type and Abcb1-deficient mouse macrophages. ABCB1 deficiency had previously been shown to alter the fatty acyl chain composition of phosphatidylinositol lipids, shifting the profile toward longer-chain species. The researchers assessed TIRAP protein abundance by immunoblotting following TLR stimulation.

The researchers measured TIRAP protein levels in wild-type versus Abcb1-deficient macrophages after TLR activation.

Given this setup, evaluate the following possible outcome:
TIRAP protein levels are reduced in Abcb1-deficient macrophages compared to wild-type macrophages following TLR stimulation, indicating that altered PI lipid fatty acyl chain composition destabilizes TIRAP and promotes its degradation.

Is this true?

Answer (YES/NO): YES